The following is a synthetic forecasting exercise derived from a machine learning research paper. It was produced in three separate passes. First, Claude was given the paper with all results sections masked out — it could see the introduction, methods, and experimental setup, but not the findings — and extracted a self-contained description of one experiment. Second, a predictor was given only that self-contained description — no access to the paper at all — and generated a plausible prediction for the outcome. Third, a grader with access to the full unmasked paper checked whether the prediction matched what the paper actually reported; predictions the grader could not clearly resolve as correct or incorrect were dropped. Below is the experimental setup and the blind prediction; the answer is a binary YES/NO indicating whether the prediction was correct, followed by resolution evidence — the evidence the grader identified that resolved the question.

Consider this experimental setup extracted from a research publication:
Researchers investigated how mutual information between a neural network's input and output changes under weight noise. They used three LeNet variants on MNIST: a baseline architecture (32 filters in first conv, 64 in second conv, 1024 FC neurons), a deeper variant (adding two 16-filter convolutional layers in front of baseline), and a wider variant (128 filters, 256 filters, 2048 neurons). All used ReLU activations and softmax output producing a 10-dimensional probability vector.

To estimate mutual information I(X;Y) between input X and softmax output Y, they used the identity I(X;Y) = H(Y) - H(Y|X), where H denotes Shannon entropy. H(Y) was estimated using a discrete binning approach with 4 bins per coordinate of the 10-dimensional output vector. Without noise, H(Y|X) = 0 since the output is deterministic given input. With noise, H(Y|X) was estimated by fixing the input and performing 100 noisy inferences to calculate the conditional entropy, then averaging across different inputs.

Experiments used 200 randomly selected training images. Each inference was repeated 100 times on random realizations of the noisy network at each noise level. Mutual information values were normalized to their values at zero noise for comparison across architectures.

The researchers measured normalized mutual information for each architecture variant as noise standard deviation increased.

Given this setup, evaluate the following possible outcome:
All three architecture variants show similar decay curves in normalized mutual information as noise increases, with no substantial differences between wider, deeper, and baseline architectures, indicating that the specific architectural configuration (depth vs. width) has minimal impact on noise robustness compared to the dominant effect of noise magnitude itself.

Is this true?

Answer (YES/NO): NO